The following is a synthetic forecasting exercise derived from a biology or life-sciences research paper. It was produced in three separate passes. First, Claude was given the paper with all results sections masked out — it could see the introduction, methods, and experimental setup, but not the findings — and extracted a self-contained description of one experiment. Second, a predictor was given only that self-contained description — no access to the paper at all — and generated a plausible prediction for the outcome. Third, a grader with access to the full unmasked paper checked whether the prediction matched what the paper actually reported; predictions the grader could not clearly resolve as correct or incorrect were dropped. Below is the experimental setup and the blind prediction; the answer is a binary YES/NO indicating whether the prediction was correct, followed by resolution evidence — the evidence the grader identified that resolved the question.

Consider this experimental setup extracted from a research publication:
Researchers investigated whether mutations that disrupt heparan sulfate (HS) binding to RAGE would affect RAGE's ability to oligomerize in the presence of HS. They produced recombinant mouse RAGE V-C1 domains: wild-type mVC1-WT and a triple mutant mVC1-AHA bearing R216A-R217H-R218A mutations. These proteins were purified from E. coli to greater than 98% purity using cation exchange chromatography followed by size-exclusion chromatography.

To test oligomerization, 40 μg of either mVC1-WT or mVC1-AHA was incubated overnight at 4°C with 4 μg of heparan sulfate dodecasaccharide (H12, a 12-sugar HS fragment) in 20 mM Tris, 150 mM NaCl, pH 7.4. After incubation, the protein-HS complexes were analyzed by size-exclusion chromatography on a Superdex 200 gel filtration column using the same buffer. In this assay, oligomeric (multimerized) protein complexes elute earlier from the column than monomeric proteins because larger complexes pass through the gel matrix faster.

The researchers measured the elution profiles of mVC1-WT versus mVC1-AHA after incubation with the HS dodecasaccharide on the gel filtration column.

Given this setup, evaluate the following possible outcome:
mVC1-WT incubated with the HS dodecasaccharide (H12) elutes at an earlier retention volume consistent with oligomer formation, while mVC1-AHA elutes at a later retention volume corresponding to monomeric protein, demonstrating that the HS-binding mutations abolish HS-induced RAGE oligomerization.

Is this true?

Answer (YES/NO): YES